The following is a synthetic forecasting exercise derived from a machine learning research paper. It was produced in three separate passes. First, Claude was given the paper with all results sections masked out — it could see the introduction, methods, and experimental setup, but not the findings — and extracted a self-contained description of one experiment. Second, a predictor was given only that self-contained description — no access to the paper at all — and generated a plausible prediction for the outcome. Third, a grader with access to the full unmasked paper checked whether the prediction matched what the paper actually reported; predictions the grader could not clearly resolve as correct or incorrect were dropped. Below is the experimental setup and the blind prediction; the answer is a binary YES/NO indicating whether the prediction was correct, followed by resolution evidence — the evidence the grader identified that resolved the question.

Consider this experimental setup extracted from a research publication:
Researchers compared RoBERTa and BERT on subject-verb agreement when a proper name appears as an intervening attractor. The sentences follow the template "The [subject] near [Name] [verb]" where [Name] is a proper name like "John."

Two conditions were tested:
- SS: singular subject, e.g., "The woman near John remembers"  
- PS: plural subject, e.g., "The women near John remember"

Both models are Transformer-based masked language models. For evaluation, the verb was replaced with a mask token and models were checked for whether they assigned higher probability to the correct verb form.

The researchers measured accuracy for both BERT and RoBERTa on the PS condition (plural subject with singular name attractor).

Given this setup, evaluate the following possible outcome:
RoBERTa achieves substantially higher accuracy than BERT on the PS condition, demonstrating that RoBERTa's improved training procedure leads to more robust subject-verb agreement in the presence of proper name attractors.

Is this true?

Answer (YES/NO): NO